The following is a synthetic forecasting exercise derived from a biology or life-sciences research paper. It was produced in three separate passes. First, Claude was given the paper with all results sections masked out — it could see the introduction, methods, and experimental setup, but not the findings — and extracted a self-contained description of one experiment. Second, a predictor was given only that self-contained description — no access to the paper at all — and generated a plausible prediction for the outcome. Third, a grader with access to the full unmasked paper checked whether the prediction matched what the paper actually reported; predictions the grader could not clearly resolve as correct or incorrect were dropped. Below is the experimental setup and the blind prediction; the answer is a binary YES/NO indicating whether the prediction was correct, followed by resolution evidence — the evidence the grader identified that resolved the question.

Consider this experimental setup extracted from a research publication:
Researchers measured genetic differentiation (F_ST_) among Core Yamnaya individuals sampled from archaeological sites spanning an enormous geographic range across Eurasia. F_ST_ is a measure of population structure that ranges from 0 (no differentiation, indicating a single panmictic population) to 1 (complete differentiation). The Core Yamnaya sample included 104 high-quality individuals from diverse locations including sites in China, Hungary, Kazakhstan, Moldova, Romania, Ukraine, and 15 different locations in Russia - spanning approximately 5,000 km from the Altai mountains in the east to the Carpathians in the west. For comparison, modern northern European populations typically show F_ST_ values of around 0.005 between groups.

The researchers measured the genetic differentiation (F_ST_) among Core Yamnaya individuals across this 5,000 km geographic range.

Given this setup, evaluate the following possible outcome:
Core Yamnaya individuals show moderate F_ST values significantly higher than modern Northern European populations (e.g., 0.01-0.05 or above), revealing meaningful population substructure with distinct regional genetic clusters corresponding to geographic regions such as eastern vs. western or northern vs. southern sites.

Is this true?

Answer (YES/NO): NO